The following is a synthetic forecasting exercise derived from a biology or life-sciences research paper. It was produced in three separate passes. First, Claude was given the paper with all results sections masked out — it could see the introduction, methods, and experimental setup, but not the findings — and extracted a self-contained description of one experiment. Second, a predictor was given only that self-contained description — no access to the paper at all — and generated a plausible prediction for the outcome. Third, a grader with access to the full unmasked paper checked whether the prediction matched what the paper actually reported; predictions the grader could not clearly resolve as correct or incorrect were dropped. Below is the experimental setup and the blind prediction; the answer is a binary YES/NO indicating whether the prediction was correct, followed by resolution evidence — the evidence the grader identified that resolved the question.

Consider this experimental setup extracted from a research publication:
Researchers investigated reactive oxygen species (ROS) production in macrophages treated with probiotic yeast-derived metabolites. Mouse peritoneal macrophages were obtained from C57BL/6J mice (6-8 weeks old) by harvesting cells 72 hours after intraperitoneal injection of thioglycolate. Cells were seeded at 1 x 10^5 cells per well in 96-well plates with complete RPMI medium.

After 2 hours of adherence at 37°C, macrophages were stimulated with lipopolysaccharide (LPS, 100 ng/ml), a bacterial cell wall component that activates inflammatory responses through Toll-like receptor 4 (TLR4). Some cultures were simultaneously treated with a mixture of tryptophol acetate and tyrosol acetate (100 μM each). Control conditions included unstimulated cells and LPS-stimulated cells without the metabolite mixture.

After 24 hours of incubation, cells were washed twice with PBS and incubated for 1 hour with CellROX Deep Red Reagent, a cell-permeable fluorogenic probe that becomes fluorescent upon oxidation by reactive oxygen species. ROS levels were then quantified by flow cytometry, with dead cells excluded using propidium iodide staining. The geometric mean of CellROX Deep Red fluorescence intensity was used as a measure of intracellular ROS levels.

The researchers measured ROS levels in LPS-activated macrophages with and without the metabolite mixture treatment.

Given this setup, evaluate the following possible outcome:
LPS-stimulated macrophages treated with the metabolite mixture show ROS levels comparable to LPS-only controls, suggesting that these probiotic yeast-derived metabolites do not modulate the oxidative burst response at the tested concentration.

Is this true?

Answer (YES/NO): NO